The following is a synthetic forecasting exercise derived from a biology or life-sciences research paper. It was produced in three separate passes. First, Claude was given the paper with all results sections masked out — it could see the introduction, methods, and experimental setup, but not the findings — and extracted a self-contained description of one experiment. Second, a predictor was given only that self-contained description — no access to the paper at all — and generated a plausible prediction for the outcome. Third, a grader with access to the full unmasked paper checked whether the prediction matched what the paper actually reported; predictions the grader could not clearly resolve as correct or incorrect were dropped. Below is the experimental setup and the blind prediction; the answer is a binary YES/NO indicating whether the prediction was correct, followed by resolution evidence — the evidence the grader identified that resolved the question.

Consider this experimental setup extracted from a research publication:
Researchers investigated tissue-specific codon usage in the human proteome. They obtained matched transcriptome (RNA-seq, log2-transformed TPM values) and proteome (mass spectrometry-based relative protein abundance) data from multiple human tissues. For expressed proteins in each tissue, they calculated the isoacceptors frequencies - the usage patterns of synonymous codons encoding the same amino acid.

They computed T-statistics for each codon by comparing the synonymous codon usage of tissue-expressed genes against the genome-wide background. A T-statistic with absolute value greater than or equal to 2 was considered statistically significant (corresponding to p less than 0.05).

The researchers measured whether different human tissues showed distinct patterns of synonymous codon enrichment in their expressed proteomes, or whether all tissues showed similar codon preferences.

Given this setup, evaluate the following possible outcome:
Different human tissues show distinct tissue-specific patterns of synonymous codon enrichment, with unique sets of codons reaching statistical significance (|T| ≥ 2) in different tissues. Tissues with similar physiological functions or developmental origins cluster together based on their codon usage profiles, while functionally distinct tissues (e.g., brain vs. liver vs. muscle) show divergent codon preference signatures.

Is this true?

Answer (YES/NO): YES